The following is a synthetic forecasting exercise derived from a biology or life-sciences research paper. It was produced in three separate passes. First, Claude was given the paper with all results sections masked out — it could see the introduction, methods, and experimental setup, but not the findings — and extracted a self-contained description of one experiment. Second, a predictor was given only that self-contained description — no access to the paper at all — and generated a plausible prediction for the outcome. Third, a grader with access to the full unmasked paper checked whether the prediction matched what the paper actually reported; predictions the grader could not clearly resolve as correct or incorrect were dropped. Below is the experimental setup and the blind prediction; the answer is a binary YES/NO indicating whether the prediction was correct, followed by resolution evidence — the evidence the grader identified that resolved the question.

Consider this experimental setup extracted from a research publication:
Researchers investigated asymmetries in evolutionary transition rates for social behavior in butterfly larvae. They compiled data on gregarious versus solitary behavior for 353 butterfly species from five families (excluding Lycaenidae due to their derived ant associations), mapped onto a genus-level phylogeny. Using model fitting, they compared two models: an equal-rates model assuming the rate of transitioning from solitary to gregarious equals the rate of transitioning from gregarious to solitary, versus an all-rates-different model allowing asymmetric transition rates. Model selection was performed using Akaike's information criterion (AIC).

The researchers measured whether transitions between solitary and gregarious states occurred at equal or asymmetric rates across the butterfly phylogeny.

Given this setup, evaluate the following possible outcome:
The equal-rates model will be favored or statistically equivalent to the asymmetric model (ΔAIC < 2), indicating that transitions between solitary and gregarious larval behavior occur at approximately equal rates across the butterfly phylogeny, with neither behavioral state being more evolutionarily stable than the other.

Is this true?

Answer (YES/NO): NO